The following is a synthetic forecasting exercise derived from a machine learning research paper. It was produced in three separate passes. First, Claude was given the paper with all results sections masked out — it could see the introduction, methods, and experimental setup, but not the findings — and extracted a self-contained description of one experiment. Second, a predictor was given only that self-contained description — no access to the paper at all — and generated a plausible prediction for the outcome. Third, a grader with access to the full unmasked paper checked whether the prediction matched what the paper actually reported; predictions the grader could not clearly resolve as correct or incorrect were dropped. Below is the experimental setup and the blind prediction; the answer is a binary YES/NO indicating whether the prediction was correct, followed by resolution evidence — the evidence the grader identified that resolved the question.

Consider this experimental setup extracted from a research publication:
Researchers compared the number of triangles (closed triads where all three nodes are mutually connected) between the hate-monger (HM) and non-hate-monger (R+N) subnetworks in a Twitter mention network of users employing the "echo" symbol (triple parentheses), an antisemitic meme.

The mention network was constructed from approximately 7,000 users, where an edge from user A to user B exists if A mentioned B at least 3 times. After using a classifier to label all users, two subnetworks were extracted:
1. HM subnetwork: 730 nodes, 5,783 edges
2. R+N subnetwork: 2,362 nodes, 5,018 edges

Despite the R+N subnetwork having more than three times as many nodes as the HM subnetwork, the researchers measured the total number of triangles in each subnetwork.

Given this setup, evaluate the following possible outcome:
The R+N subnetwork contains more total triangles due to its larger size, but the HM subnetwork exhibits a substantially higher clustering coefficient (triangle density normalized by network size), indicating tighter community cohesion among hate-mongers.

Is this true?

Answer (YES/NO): NO